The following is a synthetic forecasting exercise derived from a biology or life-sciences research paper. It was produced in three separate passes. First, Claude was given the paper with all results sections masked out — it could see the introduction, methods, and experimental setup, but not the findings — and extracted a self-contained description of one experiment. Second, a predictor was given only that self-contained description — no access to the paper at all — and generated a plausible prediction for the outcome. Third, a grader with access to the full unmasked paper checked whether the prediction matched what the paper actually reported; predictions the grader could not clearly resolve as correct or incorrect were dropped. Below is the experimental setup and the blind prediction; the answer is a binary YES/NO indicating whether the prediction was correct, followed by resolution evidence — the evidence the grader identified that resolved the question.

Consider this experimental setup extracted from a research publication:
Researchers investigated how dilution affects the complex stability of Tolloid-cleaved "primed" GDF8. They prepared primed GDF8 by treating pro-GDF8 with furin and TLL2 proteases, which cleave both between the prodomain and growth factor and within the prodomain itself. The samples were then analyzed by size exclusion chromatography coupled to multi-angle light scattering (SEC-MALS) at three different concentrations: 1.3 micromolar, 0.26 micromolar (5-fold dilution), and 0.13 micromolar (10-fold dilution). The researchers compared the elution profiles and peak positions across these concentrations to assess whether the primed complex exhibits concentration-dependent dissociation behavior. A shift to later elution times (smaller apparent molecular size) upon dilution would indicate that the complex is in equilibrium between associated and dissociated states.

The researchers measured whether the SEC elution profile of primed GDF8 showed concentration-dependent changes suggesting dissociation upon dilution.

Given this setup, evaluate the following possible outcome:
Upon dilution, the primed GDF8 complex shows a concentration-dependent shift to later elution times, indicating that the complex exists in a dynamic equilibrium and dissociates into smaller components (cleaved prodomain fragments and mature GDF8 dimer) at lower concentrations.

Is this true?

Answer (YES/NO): YES